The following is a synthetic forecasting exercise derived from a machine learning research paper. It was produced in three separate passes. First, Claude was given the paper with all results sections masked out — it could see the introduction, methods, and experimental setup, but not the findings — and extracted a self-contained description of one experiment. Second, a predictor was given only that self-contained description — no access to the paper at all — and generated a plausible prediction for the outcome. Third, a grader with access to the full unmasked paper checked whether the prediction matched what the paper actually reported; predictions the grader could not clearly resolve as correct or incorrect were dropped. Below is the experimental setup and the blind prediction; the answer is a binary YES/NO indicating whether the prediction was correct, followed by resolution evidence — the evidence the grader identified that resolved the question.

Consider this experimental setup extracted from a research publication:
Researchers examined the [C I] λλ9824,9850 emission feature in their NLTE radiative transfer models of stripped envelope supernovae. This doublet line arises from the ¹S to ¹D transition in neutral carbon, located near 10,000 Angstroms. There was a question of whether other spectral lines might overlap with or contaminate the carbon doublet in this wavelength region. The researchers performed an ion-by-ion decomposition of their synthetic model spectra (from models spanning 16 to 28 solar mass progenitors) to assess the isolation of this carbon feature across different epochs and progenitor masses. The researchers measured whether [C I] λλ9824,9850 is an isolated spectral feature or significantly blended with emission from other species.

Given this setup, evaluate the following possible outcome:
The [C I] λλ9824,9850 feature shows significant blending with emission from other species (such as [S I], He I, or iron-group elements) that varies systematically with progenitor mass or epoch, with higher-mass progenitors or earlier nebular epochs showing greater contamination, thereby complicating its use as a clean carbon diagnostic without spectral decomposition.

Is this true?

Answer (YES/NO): NO